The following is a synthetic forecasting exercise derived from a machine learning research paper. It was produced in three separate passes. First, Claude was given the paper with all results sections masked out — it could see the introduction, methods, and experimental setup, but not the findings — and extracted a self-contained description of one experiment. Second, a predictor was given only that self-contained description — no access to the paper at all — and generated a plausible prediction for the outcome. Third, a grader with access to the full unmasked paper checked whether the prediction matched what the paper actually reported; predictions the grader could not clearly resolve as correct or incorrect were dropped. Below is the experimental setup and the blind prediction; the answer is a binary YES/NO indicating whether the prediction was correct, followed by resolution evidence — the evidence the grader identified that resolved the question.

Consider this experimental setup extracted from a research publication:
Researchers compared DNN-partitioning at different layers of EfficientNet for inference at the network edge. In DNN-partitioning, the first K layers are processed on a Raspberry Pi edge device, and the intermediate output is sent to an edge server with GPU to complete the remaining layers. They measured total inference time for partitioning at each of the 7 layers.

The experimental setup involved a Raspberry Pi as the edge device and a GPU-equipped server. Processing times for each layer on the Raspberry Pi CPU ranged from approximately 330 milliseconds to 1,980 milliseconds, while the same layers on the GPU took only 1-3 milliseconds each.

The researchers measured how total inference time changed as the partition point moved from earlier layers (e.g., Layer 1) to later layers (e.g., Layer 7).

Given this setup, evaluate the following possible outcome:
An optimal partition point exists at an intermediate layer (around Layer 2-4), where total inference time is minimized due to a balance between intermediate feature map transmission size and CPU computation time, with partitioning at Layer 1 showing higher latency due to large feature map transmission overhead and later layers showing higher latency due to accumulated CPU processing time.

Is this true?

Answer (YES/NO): NO